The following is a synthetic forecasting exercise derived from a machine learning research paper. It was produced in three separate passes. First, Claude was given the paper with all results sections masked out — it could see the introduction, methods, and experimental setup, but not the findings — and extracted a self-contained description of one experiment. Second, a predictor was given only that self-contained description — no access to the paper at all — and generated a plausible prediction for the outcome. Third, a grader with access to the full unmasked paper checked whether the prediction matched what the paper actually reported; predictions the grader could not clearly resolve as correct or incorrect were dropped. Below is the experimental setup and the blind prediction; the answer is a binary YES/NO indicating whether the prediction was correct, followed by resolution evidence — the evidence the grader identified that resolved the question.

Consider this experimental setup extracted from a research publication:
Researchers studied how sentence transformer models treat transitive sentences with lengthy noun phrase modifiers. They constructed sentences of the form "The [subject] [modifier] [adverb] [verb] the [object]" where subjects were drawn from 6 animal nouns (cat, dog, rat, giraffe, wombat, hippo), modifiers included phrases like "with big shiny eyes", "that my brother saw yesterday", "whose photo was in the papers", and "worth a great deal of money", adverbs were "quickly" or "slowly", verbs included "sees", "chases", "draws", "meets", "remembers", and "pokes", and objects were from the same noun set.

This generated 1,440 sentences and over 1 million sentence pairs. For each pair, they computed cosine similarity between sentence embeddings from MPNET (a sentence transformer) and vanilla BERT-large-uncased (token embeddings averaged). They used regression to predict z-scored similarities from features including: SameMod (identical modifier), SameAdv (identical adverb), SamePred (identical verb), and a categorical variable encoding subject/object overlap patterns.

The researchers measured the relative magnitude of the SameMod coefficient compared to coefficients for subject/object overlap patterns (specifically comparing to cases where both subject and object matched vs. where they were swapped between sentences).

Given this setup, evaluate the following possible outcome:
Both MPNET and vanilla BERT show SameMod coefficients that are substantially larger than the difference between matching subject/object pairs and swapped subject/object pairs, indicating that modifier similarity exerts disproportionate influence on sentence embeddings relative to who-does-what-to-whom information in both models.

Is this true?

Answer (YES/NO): NO